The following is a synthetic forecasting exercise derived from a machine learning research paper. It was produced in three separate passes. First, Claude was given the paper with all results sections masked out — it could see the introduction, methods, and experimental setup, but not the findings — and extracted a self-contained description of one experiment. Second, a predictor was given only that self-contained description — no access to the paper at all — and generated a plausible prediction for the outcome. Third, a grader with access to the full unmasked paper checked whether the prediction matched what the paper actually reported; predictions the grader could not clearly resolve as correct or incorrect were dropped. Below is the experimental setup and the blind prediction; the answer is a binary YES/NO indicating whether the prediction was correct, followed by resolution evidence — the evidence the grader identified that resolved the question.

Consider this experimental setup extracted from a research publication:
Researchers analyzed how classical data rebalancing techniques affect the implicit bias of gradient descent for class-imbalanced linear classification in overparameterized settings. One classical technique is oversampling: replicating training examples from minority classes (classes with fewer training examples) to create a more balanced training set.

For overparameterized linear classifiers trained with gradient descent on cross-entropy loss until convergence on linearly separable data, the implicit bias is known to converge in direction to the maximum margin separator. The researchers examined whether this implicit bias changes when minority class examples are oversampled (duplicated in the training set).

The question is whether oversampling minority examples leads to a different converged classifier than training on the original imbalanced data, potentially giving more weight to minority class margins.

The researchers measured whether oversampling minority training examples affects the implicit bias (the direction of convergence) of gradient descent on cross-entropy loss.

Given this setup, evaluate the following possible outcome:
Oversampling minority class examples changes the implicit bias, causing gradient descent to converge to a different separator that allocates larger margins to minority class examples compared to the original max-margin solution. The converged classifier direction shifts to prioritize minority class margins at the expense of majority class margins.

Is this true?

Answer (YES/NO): NO